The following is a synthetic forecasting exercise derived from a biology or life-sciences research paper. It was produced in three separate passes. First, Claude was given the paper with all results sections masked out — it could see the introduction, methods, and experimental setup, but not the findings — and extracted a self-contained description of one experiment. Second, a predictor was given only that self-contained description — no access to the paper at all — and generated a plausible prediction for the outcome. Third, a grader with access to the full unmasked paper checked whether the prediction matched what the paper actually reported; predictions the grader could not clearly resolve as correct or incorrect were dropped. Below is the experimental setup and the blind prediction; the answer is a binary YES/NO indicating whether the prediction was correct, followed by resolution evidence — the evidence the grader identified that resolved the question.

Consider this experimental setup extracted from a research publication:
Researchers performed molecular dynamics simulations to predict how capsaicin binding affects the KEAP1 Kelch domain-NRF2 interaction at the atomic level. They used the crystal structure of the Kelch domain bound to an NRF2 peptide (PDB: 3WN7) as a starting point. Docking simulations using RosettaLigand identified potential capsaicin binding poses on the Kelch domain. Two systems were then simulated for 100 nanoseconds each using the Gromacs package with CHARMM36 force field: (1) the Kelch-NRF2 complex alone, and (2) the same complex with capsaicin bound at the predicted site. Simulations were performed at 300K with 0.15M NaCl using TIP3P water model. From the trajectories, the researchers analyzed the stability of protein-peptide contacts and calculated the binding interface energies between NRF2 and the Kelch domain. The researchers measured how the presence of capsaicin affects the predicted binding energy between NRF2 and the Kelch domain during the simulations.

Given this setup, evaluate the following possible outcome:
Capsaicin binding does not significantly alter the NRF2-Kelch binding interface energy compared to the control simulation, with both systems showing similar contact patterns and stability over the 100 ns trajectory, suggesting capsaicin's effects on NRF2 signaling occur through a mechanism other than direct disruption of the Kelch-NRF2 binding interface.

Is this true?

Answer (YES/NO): NO